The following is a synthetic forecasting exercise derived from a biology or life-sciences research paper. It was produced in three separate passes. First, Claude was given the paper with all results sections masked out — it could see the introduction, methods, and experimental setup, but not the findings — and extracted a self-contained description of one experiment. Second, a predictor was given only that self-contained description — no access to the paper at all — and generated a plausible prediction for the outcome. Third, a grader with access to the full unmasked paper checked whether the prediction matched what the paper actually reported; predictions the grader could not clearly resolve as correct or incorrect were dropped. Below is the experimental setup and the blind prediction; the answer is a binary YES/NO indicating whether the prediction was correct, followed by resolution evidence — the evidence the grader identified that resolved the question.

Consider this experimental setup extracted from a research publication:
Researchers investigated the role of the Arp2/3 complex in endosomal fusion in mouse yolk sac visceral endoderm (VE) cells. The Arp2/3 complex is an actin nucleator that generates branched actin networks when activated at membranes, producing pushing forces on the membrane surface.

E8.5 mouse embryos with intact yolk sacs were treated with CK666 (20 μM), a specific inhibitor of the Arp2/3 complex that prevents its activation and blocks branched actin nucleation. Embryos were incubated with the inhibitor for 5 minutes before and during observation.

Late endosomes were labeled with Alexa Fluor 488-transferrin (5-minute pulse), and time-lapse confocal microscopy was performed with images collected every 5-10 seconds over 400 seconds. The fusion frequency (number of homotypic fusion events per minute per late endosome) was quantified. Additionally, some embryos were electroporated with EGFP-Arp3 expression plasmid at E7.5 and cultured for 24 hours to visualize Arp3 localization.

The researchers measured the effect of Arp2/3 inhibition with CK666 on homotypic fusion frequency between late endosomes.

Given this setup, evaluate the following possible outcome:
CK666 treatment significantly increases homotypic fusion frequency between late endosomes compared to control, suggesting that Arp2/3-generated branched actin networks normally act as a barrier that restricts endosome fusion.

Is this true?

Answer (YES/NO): NO